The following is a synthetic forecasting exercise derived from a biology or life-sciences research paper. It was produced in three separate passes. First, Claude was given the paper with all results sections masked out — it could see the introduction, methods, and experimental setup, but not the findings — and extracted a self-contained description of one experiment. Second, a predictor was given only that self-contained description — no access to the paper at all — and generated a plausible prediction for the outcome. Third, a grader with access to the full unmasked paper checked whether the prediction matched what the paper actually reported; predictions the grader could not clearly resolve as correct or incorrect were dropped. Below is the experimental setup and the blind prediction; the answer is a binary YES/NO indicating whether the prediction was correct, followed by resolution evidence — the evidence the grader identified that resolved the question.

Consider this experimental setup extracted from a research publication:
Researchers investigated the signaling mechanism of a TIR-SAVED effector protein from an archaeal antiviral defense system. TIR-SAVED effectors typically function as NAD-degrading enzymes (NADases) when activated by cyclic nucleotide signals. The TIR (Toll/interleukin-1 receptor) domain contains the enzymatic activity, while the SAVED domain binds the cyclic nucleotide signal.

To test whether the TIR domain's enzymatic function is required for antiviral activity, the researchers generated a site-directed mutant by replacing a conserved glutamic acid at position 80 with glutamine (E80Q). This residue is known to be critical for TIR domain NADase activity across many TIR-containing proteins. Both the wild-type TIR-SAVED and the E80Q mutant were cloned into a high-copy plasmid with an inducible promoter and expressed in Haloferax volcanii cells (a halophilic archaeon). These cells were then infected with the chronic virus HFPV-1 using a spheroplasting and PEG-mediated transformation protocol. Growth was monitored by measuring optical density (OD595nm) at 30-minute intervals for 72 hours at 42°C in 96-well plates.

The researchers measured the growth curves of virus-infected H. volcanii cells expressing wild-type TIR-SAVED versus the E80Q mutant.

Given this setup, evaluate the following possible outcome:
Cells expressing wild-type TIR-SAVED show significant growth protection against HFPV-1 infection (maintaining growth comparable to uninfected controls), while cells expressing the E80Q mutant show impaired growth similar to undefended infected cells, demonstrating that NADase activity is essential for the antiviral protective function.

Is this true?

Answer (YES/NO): NO